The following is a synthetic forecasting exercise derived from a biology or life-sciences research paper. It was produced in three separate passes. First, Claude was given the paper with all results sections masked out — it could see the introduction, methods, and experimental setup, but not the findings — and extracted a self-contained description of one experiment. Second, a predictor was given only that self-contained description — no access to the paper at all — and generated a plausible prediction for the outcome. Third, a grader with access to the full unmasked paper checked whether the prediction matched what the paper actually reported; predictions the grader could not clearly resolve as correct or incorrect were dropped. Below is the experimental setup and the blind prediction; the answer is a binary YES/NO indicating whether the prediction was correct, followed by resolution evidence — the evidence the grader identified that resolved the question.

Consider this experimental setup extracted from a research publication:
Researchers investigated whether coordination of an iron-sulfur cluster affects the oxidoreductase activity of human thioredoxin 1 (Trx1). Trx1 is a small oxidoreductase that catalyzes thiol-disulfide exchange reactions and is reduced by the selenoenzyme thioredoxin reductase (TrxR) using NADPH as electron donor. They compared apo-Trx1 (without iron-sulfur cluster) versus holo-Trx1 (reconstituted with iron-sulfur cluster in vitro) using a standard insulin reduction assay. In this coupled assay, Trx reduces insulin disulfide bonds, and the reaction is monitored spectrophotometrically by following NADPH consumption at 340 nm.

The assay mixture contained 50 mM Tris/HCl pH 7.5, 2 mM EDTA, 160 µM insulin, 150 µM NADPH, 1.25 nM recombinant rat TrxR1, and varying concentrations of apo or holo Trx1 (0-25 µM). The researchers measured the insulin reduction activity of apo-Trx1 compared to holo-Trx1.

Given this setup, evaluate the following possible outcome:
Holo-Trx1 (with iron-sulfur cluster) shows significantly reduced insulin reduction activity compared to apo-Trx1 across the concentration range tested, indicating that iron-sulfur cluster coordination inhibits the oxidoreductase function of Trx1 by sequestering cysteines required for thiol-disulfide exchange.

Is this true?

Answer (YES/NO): YES